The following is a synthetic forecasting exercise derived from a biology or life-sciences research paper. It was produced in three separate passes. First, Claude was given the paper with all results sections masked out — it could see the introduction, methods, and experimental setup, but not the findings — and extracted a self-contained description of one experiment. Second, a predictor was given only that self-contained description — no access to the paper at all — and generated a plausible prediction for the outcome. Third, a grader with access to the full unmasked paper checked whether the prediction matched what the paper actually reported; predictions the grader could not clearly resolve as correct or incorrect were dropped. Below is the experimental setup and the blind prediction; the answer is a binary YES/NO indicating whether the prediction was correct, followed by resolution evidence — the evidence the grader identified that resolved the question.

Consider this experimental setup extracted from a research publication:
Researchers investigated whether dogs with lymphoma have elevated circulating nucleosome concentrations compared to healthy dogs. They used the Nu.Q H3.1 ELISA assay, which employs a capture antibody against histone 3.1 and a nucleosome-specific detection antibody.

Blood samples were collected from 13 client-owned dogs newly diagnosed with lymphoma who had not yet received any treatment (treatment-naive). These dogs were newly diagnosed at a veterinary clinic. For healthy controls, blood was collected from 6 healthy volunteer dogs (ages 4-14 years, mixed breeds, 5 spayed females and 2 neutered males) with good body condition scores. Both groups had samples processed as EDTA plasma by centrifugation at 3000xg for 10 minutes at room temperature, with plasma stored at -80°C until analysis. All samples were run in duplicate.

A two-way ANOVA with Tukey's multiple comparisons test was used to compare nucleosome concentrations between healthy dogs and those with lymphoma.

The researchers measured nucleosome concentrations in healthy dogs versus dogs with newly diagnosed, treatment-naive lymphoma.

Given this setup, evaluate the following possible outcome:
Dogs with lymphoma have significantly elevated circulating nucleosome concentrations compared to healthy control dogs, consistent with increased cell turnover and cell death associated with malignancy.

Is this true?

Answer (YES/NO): YES